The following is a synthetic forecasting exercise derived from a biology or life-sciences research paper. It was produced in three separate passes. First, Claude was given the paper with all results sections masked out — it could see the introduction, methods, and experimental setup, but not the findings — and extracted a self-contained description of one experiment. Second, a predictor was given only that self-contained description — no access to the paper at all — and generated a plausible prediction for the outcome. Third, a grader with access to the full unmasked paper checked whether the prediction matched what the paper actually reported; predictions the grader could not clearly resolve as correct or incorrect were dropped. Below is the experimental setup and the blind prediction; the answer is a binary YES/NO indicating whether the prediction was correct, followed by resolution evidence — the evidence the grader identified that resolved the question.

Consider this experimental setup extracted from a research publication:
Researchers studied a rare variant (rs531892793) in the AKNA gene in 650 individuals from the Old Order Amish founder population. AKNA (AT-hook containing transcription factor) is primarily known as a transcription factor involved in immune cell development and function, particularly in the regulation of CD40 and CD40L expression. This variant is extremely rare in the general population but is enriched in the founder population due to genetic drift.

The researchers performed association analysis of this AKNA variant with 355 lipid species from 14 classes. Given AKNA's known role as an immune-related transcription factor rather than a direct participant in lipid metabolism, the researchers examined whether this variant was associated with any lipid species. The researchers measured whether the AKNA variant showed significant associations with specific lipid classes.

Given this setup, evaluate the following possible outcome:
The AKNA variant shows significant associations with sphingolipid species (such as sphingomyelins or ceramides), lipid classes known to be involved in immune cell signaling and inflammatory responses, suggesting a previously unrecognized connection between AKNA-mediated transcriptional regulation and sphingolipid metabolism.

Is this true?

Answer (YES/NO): NO